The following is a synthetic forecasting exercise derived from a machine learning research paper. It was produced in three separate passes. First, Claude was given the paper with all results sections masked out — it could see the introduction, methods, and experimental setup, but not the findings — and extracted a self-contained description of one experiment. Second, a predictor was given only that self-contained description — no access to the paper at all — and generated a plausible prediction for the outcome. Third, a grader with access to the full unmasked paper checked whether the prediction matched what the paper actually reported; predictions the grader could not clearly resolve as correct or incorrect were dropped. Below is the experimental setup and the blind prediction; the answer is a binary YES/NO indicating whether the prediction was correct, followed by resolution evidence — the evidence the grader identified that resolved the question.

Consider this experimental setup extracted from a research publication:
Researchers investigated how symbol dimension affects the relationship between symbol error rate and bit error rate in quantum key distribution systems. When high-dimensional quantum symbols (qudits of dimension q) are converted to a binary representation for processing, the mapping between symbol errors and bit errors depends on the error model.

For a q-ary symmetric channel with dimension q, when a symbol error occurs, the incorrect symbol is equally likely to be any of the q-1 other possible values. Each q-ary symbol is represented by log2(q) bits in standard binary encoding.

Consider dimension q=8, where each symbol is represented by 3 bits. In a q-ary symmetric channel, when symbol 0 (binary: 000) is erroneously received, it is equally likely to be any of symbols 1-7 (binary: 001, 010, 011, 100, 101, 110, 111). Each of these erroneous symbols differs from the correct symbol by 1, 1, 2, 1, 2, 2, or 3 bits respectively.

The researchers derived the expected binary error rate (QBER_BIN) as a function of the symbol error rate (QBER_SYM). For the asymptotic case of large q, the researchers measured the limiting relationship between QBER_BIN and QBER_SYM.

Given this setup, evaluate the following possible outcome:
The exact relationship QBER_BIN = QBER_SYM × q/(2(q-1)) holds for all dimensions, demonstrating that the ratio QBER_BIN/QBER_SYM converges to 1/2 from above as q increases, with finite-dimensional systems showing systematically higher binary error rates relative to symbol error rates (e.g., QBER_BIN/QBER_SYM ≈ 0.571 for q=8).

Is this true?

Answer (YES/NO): YES